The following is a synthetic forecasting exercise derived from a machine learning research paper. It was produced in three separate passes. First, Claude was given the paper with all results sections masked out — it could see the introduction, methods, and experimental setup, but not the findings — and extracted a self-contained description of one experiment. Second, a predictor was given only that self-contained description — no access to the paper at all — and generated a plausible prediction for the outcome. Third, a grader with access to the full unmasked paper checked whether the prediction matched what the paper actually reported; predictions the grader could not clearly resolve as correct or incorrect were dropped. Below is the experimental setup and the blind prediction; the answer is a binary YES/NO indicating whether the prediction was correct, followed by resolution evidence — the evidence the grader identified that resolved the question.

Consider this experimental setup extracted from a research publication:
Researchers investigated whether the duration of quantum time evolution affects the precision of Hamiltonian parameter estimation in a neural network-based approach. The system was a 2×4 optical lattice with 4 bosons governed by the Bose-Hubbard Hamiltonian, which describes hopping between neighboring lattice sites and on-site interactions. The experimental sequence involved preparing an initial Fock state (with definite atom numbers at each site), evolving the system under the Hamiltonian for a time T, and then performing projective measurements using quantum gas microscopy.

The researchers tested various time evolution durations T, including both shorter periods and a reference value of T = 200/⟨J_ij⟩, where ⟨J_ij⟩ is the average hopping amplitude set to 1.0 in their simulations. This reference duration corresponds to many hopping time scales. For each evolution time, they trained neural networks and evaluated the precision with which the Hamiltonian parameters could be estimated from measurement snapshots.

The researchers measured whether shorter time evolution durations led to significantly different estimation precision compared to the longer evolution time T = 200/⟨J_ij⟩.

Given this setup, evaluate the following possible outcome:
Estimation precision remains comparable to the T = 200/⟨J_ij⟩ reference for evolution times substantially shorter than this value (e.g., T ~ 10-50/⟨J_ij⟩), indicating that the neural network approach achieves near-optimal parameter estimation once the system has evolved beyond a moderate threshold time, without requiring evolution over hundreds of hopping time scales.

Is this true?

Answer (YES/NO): YES